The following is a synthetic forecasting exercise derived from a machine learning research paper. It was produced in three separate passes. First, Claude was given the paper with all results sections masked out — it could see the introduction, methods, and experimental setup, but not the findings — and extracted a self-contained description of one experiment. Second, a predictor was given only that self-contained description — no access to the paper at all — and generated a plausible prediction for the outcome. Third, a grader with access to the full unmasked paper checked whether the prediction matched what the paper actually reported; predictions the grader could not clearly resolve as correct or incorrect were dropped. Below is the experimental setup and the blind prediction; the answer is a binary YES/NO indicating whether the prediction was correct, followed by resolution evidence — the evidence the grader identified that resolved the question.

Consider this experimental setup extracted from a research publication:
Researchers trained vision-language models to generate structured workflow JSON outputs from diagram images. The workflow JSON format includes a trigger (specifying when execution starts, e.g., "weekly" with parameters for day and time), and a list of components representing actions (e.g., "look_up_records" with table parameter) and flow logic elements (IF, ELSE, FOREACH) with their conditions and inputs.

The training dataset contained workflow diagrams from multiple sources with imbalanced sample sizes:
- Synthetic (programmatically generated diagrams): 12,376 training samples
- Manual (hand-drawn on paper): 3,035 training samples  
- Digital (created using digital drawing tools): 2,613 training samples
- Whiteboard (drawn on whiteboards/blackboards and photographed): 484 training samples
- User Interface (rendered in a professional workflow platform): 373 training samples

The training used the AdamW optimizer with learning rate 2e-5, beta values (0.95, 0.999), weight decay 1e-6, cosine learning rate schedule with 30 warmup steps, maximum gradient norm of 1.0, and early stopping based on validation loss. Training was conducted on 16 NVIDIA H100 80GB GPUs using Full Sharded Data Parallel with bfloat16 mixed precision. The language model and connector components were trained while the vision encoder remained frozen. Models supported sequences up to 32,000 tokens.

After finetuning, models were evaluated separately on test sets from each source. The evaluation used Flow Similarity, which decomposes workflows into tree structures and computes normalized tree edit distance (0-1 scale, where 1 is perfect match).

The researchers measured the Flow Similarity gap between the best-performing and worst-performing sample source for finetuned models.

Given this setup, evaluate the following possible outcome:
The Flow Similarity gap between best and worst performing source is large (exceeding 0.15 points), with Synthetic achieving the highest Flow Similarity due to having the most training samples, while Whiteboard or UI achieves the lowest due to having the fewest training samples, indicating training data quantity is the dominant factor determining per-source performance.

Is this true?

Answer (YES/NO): NO